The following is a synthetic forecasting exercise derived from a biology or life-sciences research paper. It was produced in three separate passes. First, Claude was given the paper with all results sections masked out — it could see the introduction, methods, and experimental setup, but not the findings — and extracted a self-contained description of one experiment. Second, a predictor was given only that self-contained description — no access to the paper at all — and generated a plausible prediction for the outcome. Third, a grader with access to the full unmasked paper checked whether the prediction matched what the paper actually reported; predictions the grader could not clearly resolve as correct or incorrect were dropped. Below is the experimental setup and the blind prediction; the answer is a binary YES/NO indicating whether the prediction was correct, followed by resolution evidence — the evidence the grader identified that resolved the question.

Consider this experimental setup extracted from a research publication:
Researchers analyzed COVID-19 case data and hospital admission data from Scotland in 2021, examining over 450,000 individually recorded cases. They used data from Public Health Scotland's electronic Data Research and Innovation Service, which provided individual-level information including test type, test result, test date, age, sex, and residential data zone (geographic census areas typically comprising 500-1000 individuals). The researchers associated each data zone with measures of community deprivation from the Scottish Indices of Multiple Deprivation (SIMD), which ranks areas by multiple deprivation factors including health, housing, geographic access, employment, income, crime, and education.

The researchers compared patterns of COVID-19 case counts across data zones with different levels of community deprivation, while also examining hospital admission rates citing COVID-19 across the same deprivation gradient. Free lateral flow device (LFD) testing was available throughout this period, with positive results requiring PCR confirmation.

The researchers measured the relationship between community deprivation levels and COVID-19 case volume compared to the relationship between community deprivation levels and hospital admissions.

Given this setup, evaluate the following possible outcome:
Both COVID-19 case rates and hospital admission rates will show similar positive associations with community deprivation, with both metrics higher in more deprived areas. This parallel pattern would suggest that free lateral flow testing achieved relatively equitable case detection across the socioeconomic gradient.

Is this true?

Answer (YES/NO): NO